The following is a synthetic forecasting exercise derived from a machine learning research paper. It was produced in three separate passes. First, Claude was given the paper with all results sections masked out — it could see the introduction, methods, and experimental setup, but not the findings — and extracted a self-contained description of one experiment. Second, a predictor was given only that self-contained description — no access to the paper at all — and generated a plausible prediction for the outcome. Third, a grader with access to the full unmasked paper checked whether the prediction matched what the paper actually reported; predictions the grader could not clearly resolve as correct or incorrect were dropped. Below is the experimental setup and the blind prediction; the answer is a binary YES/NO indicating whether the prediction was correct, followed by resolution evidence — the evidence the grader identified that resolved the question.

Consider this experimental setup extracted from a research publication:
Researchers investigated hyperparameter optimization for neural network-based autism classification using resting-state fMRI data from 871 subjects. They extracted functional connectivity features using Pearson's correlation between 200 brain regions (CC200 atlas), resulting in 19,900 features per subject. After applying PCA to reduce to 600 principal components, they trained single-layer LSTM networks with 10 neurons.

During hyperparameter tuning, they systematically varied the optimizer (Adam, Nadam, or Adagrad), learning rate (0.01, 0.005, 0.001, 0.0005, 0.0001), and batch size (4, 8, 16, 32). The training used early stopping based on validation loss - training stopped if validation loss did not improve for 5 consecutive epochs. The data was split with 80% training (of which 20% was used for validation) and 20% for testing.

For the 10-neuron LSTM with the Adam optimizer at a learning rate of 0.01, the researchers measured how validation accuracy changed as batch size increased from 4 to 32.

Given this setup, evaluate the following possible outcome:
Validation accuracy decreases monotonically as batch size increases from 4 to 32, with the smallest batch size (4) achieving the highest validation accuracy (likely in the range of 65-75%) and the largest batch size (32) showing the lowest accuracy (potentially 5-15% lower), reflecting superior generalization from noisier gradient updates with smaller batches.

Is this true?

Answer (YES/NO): NO